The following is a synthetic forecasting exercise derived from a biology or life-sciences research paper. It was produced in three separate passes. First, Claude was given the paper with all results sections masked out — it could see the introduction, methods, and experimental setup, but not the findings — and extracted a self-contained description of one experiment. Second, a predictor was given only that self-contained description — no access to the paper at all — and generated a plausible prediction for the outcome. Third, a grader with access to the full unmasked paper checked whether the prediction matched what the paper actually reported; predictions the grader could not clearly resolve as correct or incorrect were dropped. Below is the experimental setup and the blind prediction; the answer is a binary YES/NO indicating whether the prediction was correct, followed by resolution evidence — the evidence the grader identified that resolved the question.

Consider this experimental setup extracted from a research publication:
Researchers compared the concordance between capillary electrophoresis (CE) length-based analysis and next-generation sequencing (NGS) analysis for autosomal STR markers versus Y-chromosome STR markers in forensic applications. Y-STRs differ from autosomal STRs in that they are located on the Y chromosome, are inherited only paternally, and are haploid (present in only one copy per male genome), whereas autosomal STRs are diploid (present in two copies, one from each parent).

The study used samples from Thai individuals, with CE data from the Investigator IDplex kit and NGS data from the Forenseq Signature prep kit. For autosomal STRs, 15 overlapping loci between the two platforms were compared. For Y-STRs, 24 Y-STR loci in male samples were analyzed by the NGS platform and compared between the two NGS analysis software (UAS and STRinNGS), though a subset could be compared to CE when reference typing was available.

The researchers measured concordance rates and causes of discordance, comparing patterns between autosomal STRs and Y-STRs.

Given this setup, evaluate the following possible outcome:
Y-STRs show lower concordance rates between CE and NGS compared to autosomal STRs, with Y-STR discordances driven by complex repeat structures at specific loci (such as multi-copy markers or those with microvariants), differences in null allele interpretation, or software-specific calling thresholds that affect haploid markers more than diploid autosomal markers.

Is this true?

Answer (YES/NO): NO